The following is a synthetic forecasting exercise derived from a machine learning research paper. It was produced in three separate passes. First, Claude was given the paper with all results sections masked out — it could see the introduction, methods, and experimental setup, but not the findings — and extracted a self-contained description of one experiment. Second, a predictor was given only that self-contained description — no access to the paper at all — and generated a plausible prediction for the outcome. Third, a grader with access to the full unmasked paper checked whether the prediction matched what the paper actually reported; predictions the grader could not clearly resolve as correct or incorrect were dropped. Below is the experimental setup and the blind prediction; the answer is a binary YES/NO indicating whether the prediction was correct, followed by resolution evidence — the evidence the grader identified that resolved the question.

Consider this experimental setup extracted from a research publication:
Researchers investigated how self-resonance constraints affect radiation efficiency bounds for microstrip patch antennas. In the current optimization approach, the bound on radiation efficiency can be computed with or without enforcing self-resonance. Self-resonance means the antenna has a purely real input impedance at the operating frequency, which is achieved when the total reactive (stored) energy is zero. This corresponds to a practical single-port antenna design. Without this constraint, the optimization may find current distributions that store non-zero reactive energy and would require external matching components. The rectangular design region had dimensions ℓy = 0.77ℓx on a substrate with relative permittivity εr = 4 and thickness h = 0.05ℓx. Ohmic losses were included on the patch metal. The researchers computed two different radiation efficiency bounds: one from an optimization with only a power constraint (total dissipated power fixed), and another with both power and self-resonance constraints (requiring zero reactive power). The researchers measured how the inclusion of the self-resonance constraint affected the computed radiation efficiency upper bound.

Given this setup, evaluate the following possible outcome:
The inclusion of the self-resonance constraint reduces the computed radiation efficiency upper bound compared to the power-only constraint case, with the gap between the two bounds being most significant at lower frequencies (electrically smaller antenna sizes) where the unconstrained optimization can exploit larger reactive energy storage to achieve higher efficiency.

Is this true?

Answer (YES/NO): YES